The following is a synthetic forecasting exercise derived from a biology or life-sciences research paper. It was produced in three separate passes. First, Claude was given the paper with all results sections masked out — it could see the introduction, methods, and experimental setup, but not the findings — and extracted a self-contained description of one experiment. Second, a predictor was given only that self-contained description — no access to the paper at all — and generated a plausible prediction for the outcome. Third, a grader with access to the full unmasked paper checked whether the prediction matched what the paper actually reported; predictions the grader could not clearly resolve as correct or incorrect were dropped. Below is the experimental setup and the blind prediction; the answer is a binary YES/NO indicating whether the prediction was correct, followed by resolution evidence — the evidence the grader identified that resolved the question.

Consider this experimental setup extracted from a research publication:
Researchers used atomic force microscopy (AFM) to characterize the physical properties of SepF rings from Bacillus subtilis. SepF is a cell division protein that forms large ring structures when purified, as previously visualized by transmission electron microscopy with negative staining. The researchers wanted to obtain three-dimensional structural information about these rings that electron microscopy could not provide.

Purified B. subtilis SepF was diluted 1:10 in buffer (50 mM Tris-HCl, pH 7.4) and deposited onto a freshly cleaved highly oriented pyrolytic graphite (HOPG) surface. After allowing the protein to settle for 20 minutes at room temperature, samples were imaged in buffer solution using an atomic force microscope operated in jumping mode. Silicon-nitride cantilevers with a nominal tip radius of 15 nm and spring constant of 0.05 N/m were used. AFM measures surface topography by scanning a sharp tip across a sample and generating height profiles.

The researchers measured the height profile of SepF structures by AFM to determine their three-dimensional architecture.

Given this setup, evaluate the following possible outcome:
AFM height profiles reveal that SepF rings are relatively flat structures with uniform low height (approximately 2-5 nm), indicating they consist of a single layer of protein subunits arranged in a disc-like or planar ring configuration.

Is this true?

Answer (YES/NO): YES